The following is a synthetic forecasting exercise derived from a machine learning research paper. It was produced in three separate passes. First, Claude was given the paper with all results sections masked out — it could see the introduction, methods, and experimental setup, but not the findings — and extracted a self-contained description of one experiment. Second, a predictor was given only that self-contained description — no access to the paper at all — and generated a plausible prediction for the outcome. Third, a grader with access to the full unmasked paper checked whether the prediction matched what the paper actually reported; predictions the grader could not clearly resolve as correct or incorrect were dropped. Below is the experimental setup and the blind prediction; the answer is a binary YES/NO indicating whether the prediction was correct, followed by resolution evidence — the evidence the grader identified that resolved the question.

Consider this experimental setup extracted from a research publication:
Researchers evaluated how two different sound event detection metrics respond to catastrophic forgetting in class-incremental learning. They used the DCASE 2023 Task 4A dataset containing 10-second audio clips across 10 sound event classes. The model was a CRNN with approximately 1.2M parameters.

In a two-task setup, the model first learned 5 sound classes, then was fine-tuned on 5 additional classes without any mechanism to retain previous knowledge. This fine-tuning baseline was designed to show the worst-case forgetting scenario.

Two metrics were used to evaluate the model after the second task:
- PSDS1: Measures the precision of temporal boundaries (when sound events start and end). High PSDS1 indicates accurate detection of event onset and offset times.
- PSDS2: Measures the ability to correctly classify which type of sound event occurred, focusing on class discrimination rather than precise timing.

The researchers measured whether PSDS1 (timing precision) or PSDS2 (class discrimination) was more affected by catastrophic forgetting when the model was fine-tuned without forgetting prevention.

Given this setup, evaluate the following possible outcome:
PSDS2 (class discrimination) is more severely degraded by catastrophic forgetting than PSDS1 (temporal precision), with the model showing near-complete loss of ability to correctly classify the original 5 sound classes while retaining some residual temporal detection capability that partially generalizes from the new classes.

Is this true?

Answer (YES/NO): NO